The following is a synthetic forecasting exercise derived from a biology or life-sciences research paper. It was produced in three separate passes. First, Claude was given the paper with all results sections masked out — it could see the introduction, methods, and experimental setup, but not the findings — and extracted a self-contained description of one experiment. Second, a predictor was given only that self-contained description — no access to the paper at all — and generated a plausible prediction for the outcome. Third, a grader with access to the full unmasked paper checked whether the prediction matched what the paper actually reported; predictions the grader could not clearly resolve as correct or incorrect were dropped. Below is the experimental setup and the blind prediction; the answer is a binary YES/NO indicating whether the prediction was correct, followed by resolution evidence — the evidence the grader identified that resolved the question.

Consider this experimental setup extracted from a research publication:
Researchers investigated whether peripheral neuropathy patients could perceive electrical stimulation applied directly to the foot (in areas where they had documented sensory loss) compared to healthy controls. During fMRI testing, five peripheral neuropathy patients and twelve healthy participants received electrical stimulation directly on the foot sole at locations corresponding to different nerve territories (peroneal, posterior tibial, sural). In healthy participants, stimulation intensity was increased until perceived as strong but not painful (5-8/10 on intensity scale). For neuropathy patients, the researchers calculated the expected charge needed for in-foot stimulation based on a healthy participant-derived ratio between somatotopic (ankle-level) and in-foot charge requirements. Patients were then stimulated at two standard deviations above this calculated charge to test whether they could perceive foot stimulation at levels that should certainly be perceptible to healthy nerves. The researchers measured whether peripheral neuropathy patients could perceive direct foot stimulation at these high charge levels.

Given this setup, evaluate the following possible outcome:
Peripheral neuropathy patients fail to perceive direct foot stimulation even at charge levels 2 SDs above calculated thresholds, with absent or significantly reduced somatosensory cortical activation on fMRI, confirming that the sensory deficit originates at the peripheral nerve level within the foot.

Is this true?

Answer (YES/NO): YES